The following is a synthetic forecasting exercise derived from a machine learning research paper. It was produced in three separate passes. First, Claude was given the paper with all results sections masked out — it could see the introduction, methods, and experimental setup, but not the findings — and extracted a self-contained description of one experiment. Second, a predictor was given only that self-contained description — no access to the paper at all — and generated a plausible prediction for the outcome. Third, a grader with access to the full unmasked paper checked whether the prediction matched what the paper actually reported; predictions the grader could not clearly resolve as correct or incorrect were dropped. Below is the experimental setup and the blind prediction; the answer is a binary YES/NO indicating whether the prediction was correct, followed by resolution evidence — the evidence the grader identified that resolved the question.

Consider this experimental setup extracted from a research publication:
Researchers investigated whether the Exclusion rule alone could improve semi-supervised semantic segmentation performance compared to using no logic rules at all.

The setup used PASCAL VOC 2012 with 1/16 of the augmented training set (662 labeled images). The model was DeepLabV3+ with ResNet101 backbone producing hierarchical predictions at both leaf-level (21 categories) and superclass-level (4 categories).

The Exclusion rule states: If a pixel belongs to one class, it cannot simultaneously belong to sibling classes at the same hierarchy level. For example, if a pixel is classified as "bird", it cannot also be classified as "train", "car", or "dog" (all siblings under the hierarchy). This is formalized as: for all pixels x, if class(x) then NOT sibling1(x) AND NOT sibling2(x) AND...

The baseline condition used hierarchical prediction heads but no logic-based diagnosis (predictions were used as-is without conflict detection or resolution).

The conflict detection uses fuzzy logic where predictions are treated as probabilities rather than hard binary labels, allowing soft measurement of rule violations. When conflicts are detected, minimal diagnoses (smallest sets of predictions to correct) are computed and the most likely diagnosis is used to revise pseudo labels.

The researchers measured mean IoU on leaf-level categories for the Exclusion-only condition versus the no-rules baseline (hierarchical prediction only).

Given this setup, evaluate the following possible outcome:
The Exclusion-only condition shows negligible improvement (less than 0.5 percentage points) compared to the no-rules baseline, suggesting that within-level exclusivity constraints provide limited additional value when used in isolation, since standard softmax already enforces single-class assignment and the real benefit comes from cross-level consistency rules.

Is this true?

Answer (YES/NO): NO